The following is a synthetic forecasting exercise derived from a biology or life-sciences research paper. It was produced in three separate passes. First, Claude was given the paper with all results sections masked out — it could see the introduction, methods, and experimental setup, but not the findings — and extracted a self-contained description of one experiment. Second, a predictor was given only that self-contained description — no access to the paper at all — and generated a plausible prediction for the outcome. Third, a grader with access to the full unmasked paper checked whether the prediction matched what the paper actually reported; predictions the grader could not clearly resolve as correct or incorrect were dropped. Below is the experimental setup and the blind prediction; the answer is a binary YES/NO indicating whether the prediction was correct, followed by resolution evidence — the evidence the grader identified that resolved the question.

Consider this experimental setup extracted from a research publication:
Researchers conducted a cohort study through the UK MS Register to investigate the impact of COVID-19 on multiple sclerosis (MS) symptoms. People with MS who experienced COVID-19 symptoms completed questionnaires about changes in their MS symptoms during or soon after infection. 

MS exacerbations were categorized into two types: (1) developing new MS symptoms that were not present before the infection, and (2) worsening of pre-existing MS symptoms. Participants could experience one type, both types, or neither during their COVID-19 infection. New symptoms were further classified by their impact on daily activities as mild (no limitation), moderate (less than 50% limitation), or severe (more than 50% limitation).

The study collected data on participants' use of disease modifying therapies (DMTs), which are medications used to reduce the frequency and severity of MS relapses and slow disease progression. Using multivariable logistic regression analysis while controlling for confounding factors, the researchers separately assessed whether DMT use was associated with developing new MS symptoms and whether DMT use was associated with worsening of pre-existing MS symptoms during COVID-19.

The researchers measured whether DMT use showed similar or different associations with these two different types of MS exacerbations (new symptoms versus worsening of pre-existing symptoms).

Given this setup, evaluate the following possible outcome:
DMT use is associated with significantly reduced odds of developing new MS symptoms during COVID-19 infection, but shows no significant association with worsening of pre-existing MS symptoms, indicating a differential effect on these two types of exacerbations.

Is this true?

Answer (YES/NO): YES